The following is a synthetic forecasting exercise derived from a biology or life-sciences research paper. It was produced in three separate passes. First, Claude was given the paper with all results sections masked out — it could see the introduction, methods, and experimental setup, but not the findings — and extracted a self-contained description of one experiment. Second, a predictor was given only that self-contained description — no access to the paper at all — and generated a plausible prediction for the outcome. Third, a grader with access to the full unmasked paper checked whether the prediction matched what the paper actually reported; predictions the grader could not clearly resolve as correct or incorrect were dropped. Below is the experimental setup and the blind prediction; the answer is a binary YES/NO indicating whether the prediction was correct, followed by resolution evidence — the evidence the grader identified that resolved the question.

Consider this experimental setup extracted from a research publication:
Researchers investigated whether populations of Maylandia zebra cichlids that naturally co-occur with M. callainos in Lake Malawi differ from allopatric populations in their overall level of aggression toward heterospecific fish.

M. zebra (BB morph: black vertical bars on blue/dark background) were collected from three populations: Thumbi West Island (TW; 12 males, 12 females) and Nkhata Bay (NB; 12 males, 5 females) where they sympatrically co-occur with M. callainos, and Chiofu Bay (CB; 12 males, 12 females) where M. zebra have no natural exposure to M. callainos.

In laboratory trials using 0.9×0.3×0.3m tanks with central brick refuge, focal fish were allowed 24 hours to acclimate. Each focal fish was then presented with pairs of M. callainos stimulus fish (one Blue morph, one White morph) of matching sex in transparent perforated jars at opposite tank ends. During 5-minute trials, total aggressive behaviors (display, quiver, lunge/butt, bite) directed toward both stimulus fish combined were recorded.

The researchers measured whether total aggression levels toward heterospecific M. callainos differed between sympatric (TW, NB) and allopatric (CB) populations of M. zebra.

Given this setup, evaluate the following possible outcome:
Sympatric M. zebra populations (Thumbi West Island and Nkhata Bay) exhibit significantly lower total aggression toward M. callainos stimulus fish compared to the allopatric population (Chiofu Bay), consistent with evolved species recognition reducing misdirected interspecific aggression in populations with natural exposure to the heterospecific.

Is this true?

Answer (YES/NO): NO